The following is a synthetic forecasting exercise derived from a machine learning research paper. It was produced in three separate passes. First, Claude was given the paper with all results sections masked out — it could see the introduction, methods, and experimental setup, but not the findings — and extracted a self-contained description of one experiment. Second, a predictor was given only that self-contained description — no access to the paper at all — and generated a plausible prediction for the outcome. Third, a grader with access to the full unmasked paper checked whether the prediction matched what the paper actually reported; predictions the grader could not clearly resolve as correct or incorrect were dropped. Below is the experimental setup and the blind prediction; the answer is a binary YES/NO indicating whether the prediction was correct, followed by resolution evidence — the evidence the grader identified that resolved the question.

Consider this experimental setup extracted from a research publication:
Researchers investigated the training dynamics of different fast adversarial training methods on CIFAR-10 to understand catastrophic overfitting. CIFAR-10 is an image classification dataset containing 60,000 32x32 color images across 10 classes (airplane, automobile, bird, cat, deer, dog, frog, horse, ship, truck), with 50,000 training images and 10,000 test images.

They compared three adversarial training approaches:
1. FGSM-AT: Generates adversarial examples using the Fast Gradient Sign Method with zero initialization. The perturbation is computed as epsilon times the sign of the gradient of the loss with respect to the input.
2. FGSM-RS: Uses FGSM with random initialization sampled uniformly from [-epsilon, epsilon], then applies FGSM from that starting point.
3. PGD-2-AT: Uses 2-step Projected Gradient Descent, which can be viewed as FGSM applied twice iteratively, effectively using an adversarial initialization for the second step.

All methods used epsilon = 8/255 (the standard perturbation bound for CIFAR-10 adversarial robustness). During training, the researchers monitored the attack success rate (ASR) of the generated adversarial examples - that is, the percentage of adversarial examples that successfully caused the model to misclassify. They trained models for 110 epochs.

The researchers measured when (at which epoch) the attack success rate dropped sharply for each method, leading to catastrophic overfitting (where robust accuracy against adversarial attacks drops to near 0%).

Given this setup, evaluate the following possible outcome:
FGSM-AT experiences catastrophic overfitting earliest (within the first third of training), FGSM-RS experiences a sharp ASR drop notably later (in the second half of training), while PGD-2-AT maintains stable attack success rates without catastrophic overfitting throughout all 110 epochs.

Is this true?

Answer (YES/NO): YES